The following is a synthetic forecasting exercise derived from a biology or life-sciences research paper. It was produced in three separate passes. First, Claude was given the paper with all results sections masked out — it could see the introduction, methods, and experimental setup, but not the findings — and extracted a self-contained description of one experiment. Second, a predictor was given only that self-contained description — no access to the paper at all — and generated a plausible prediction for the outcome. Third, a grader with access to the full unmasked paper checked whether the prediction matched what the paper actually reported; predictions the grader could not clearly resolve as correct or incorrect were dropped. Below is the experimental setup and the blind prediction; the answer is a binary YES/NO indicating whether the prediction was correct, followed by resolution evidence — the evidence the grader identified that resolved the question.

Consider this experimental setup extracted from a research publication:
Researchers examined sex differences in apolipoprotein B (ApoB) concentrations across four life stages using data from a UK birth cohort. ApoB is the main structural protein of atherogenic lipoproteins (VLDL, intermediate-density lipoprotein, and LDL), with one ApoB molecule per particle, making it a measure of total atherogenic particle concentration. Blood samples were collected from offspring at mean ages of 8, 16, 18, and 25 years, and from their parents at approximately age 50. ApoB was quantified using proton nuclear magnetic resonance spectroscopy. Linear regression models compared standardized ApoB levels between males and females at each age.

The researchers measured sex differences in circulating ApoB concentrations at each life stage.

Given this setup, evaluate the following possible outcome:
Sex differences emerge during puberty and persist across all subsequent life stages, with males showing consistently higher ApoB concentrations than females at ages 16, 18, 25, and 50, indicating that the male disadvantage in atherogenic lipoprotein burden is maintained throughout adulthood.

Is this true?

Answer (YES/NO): NO